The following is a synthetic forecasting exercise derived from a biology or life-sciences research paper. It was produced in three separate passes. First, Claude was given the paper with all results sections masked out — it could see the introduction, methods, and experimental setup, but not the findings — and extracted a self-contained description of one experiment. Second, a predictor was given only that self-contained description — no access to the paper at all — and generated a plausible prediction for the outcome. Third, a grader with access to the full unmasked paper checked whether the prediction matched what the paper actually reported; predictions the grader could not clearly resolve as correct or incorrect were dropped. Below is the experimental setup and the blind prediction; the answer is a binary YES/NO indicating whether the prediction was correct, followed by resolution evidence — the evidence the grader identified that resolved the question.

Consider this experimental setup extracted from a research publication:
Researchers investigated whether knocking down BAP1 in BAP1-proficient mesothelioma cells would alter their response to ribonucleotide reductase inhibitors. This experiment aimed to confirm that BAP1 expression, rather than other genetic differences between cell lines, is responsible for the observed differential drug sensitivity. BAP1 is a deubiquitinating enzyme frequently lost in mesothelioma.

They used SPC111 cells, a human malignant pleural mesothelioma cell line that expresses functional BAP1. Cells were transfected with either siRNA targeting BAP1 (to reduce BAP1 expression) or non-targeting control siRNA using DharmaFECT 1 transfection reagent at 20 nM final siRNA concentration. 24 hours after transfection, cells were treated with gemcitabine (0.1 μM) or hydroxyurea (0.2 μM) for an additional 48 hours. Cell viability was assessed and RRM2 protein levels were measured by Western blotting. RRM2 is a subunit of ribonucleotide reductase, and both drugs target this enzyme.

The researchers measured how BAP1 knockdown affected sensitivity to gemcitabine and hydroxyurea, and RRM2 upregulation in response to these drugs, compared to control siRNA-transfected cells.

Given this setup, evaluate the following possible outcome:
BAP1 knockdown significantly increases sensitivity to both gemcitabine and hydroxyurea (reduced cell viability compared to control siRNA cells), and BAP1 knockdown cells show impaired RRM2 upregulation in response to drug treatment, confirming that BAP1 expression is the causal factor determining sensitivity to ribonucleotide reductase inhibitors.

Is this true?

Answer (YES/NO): NO